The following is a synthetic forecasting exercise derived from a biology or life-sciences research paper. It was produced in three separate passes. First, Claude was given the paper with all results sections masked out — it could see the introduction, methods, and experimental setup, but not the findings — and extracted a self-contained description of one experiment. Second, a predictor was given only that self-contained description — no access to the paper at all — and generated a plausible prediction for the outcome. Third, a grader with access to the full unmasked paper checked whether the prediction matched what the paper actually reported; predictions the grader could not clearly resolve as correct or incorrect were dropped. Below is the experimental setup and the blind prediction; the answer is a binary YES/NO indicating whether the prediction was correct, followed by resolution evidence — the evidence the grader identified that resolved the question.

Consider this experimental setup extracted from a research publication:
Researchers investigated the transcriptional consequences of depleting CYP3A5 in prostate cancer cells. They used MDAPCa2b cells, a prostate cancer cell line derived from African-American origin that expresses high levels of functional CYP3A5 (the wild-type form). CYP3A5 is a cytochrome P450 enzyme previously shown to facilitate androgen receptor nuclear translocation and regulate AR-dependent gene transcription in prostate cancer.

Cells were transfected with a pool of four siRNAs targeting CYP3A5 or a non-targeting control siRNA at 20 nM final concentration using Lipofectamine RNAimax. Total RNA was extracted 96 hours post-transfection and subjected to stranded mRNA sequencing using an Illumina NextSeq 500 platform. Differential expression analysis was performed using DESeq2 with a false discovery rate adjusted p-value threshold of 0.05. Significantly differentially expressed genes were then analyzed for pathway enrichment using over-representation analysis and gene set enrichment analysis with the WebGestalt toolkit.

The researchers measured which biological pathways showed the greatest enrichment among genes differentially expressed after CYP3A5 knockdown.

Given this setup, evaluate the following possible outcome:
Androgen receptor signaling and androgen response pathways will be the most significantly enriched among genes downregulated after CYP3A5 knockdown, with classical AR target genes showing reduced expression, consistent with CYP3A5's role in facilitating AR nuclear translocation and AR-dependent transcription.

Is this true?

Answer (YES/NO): NO